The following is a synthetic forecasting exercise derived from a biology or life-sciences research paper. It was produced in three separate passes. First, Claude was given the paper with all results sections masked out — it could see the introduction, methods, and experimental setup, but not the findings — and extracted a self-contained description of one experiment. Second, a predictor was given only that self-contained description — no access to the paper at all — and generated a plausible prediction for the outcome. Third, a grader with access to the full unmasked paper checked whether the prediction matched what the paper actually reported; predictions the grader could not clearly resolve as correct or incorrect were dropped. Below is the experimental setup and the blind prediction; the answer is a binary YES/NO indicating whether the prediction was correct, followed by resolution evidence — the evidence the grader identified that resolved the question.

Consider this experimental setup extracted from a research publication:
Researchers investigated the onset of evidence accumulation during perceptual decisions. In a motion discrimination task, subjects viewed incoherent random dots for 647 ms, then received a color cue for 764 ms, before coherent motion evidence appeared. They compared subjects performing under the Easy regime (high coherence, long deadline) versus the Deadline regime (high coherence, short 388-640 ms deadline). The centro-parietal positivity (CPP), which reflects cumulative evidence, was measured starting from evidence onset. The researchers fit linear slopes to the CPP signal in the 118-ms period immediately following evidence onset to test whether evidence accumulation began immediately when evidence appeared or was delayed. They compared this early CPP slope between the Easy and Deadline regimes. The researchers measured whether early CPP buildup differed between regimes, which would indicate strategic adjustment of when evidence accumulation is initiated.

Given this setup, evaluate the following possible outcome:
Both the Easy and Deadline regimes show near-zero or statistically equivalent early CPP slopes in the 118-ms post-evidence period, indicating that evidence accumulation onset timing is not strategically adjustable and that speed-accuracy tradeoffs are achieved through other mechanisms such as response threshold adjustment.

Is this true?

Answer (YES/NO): NO